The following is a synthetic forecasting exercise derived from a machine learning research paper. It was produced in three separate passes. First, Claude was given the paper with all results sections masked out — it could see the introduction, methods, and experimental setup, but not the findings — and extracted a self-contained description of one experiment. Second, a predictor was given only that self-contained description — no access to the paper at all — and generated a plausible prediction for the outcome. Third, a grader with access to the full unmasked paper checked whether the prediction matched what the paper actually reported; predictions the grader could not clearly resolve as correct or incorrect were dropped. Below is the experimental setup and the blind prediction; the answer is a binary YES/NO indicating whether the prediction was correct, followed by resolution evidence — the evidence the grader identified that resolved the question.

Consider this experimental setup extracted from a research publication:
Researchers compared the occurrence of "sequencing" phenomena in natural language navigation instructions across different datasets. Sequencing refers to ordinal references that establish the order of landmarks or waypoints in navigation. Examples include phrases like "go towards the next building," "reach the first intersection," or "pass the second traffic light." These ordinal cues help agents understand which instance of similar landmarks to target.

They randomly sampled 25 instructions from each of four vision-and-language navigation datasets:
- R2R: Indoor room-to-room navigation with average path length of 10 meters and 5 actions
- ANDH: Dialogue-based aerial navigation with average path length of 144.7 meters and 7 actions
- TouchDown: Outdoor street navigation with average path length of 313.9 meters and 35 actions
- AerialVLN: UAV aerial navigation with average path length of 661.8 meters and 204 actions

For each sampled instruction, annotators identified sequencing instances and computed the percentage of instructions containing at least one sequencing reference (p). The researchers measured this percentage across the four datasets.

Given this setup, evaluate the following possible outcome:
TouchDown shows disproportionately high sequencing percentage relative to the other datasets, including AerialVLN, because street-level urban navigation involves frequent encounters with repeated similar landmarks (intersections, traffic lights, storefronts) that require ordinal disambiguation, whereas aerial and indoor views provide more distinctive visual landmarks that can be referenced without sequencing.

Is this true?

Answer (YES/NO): YES